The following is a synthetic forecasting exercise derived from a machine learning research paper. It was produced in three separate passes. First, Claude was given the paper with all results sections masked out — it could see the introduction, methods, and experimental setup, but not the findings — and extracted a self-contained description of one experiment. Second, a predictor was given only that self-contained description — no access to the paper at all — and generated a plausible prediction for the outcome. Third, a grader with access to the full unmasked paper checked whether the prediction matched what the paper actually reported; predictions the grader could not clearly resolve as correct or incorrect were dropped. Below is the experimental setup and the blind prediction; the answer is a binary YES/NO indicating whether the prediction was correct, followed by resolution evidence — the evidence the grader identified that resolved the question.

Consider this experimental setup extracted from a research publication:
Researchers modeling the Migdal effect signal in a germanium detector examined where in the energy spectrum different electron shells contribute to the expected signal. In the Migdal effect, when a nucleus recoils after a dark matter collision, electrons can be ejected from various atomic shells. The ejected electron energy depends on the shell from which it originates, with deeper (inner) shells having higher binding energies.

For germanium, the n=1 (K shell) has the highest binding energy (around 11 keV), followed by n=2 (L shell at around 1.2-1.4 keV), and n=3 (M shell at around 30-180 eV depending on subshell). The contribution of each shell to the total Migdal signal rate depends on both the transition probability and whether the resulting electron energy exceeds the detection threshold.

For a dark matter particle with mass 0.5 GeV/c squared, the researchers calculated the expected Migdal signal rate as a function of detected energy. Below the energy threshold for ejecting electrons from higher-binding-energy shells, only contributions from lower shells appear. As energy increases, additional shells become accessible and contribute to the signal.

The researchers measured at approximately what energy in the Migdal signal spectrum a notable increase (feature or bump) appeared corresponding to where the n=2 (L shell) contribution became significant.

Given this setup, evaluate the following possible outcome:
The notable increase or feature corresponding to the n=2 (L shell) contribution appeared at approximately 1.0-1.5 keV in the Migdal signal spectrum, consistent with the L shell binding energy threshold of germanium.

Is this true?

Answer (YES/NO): YES